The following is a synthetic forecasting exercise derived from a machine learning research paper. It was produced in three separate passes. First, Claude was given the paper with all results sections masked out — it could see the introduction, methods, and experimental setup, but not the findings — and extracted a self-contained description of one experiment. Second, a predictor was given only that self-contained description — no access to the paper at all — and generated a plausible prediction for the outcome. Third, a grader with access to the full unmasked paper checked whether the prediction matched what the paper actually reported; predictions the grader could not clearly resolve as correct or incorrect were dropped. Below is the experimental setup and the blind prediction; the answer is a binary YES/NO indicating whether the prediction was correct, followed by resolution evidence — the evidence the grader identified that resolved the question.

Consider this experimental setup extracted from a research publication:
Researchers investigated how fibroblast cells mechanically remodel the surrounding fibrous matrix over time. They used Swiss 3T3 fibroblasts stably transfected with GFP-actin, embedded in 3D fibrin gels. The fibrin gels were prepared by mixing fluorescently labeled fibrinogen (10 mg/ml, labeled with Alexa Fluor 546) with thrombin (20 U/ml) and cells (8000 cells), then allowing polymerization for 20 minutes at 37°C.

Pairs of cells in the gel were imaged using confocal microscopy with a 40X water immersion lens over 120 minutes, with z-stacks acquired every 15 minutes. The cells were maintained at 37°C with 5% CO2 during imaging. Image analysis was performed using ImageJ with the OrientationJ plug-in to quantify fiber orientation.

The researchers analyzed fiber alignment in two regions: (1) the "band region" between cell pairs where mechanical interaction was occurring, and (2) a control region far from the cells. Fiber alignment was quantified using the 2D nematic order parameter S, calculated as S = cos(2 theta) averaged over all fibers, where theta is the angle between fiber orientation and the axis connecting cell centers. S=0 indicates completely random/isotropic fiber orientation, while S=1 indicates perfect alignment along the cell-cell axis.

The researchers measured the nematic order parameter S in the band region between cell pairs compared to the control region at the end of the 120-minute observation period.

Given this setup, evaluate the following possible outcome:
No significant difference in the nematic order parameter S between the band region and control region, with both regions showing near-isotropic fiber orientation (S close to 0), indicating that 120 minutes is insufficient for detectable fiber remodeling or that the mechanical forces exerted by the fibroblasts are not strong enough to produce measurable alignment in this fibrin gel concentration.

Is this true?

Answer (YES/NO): NO